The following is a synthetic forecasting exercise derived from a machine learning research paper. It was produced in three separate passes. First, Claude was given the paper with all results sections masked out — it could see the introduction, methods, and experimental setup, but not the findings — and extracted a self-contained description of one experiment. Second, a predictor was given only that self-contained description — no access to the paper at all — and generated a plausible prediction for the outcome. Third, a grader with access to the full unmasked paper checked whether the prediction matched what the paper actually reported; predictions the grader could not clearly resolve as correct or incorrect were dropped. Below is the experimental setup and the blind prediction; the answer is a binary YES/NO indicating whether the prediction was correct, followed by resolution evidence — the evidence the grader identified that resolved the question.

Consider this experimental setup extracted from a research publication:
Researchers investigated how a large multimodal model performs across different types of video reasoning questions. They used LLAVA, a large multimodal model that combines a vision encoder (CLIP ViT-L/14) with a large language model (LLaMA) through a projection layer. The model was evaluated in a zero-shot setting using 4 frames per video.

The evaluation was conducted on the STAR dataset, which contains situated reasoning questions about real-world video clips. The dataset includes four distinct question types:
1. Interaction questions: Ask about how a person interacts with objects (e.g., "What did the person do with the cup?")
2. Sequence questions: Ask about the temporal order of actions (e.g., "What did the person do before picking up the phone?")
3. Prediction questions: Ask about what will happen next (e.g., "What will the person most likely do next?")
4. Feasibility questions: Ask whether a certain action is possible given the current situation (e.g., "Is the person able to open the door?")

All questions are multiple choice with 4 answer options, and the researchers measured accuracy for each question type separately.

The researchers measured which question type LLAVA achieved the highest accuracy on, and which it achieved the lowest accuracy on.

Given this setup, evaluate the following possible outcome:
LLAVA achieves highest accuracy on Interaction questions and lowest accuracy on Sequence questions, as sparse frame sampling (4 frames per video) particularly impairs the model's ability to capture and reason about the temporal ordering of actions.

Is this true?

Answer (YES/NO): NO